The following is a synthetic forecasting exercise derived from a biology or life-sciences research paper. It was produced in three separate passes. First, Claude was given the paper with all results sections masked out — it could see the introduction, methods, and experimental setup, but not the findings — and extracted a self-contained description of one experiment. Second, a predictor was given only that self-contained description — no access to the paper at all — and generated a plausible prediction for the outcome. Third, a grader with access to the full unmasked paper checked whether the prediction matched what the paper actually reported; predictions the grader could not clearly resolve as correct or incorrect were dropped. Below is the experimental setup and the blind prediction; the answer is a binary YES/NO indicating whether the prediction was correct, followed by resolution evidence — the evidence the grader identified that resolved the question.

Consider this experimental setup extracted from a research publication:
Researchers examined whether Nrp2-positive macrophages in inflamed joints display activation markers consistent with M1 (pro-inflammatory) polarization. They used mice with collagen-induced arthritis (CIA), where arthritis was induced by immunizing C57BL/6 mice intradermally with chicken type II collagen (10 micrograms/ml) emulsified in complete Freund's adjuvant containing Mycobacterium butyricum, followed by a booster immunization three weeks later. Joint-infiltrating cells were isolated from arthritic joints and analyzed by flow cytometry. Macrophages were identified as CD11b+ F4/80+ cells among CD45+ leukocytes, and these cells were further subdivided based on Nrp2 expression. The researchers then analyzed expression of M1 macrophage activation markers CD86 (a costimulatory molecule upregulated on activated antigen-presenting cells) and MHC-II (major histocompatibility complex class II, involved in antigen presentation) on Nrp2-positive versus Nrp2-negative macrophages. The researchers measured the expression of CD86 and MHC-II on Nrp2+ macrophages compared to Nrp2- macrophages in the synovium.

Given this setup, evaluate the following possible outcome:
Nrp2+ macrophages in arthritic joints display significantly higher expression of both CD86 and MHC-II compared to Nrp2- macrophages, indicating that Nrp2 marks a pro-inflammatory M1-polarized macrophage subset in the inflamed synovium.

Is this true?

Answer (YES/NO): YES